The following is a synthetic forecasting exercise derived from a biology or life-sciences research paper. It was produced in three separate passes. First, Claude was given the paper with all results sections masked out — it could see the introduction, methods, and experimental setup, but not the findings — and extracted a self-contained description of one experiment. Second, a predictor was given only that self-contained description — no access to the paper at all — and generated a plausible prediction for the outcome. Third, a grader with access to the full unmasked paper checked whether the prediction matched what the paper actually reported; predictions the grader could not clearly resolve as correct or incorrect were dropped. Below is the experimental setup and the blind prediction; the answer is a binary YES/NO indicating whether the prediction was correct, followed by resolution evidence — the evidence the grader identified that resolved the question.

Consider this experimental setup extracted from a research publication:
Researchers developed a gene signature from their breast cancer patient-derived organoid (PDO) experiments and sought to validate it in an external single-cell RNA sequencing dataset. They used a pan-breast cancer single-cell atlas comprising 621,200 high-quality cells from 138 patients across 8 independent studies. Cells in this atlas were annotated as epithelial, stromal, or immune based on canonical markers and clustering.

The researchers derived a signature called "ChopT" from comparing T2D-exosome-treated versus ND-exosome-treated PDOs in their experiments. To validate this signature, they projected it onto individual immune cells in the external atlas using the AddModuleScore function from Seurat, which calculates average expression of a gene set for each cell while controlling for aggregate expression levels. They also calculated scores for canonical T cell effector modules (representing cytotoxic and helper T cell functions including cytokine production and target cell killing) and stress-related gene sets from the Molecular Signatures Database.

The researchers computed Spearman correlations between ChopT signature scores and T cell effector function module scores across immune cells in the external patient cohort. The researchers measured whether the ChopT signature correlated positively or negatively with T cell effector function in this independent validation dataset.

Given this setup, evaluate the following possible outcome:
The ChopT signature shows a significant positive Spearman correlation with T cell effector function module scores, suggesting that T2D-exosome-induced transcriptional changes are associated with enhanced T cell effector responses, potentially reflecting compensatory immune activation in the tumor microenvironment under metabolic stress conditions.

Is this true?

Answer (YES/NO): NO